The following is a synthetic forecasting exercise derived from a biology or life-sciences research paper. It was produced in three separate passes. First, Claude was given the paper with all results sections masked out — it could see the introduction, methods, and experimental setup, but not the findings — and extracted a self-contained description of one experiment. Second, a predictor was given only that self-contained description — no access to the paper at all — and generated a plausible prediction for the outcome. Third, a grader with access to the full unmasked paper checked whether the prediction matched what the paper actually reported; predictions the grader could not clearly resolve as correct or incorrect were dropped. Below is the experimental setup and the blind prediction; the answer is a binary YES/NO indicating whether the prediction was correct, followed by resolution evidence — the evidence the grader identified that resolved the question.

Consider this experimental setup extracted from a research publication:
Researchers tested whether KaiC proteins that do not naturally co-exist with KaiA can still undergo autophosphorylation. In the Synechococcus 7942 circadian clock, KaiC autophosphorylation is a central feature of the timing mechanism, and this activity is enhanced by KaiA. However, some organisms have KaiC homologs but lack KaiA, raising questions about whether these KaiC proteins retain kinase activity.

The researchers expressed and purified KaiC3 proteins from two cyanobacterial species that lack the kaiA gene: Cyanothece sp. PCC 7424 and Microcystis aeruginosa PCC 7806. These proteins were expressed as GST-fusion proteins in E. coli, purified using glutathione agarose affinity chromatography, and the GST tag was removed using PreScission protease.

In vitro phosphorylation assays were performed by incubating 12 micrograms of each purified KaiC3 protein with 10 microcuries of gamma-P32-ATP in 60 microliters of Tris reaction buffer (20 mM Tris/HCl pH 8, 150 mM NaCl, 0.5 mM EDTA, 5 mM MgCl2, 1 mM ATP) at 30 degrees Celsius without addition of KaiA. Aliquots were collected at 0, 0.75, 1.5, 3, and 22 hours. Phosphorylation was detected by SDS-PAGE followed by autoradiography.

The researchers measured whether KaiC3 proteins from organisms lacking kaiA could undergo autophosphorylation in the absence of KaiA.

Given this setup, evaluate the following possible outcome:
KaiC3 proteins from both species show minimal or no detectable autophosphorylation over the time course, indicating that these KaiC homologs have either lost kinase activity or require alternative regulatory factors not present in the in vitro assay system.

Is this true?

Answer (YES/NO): NO